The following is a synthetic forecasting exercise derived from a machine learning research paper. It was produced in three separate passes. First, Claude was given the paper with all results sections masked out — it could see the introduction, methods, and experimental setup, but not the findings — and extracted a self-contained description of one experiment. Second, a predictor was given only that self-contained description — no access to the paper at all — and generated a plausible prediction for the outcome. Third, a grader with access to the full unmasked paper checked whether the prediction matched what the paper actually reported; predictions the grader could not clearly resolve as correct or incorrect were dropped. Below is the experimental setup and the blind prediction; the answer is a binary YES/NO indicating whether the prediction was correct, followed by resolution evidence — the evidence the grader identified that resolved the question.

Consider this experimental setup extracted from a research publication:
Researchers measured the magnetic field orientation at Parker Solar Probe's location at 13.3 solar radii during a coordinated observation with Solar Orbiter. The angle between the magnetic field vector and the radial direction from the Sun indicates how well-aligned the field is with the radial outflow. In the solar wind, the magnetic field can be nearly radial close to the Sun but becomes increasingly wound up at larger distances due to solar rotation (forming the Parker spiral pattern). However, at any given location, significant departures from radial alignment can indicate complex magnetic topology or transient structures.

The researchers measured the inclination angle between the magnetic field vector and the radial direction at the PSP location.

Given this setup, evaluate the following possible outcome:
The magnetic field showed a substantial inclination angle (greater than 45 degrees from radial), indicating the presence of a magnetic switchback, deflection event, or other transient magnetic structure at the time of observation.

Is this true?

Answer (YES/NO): NO